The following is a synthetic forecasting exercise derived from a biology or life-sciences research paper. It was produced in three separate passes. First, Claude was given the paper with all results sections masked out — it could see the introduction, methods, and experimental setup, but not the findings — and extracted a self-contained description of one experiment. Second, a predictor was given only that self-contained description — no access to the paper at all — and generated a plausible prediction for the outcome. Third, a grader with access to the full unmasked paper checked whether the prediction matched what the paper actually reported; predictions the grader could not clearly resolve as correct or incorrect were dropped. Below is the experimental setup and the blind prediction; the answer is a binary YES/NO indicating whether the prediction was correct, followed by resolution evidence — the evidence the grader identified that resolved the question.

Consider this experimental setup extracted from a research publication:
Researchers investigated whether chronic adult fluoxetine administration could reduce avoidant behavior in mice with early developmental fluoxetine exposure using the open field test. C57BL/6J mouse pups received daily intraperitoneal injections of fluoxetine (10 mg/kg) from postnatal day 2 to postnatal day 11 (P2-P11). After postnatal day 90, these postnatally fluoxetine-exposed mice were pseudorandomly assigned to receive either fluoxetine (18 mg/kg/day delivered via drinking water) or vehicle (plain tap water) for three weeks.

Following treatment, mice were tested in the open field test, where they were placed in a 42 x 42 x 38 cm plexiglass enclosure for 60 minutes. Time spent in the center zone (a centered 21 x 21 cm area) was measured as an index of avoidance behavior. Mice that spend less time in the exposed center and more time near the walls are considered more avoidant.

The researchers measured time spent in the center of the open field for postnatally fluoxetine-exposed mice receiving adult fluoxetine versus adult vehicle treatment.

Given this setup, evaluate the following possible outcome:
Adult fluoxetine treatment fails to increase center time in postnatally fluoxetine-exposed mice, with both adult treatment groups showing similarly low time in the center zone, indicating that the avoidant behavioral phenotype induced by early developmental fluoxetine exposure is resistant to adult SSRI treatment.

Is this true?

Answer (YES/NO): NO